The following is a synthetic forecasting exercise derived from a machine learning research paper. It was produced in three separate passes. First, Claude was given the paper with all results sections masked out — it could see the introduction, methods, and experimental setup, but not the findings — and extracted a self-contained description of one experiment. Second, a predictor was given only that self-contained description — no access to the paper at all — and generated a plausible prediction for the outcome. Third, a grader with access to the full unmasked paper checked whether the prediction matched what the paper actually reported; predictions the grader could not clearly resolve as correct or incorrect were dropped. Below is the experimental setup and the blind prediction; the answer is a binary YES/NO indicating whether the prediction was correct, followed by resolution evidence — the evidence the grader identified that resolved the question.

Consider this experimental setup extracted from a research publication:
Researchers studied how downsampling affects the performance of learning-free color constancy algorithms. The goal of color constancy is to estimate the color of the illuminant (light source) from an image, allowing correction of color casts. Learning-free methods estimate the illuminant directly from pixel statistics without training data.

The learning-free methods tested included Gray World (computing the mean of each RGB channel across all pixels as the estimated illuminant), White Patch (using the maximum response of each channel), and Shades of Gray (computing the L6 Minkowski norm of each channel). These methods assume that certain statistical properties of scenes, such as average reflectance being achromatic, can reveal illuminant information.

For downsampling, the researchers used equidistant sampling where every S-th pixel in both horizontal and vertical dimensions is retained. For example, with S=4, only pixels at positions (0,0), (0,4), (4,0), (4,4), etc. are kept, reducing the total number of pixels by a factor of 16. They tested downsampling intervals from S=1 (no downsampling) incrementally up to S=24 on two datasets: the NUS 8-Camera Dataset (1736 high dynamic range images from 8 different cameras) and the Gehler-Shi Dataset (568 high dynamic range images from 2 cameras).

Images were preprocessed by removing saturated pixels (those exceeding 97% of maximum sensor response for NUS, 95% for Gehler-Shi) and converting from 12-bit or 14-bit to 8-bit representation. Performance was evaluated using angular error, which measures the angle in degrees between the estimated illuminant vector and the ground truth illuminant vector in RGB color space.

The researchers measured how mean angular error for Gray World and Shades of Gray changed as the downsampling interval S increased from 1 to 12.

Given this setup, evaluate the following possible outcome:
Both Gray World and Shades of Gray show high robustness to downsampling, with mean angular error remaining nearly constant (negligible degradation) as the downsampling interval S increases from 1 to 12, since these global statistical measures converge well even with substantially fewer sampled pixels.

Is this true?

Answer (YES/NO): YES